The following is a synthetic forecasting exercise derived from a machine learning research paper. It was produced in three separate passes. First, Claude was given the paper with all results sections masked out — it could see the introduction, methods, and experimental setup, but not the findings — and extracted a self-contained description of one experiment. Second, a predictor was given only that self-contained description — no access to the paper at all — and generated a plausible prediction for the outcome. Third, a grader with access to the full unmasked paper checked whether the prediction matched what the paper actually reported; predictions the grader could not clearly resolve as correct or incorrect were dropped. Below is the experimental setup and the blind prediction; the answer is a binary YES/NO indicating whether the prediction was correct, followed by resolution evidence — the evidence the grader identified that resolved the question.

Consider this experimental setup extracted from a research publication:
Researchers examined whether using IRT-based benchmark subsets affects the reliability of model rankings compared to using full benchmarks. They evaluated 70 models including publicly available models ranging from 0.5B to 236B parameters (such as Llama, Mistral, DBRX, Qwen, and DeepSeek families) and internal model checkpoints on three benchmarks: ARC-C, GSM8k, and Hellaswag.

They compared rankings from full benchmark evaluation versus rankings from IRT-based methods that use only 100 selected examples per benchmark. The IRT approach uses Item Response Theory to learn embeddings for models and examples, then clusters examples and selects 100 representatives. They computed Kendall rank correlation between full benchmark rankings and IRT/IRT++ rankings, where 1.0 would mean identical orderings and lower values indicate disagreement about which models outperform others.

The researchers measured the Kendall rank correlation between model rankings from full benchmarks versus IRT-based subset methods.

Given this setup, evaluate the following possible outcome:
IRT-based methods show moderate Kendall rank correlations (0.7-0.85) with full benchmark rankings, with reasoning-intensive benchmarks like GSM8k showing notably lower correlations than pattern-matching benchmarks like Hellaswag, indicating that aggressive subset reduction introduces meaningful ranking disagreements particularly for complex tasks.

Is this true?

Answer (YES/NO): NO